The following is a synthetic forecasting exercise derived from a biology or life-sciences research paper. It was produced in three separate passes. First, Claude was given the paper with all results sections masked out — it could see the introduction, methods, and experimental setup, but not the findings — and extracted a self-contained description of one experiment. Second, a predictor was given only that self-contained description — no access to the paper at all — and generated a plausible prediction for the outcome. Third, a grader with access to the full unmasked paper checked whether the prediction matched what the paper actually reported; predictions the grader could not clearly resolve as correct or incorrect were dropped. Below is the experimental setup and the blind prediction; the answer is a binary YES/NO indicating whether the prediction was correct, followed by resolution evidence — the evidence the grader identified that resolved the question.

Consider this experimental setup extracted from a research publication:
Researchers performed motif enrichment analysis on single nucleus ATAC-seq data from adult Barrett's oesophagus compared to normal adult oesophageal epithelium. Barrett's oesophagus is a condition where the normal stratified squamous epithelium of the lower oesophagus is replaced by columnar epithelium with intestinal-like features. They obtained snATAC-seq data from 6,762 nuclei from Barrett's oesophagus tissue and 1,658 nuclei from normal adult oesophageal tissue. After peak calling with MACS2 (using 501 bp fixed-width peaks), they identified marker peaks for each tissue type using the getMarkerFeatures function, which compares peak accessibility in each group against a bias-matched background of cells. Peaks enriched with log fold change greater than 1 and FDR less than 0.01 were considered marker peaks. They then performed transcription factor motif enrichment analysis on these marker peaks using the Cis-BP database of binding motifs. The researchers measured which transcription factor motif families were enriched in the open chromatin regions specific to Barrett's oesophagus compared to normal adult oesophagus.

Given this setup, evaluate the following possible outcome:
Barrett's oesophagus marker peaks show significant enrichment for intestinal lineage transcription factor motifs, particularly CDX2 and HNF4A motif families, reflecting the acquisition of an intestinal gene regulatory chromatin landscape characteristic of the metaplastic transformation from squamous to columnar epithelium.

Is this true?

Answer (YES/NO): NO